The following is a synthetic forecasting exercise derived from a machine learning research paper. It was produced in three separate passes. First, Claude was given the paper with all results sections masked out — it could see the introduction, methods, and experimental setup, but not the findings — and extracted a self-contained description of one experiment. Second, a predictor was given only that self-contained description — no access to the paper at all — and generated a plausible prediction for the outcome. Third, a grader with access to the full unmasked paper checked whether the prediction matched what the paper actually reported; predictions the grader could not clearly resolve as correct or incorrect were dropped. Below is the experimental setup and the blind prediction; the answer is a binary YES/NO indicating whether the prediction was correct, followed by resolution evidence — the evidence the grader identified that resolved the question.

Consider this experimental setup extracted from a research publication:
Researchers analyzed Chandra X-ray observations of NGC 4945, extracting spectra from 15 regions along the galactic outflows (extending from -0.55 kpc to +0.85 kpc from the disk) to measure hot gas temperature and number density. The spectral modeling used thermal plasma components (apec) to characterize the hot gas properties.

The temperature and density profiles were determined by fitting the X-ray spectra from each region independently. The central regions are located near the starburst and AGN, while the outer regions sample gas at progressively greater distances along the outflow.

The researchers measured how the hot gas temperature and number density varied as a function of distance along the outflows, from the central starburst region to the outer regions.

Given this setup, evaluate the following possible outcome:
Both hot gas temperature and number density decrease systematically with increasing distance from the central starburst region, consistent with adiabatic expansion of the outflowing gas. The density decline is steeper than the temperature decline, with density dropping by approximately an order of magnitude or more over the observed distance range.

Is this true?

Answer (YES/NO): NO